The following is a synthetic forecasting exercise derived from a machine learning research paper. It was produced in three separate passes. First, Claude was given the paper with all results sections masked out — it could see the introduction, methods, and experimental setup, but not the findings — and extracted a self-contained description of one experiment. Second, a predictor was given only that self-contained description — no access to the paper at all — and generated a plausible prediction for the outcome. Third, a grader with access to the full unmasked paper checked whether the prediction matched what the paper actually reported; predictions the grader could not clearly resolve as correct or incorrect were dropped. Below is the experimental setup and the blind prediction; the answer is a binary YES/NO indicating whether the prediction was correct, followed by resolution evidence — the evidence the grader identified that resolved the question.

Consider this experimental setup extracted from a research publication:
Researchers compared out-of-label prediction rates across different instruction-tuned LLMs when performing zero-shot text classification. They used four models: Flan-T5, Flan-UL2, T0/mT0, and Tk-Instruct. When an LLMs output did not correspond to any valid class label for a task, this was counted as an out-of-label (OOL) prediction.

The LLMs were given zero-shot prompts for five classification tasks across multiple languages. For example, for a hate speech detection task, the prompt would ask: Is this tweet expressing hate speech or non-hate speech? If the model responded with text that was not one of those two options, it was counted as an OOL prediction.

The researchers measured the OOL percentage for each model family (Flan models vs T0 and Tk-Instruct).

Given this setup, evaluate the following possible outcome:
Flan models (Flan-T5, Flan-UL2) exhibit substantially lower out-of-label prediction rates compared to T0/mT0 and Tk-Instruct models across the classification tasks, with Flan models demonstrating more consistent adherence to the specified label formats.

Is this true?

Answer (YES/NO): NO